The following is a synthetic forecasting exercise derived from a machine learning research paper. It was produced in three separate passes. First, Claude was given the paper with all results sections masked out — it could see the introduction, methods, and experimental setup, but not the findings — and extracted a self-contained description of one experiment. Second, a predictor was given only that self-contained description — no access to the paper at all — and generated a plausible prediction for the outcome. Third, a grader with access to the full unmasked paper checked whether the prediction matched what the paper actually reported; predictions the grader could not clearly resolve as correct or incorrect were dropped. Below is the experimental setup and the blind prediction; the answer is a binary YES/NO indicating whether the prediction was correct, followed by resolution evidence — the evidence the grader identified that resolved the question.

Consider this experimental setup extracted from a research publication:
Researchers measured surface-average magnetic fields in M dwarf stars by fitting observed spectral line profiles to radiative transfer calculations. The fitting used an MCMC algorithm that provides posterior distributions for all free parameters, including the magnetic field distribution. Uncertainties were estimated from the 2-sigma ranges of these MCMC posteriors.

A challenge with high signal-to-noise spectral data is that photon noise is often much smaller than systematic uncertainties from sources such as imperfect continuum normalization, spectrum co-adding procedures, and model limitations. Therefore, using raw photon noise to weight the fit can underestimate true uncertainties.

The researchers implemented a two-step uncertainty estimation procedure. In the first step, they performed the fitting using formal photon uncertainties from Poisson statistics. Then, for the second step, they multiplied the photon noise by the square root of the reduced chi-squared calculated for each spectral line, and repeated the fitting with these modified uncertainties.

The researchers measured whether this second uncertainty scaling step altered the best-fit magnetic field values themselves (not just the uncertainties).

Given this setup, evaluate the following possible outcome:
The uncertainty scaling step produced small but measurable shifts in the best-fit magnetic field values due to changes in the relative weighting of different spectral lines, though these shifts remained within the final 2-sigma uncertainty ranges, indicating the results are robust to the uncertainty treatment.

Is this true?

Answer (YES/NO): NO